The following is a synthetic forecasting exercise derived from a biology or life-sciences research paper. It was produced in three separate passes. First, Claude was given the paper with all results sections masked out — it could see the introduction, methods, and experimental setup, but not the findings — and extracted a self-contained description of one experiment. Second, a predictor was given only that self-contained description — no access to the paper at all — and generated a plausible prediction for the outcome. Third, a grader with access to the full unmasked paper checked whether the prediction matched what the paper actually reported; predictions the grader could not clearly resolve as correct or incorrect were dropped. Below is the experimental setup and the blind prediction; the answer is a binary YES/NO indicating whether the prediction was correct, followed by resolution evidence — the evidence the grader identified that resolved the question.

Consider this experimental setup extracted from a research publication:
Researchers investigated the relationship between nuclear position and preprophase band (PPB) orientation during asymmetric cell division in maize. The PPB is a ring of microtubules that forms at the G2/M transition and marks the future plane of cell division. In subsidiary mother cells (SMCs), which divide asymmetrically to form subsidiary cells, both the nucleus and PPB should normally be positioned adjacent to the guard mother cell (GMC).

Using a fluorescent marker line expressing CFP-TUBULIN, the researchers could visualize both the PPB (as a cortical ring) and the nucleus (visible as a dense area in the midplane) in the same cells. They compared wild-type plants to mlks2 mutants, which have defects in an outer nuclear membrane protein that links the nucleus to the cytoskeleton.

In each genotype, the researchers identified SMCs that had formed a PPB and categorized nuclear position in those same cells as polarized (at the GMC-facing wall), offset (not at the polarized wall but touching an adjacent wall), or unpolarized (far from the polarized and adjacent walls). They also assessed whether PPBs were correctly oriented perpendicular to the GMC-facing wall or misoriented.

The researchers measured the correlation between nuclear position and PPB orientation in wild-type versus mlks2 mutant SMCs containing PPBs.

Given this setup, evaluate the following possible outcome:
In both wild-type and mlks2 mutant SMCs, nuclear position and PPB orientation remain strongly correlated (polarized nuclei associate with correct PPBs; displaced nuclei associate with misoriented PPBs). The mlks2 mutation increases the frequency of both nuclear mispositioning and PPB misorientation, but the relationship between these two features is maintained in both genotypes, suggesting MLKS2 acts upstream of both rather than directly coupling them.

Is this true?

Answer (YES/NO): YES